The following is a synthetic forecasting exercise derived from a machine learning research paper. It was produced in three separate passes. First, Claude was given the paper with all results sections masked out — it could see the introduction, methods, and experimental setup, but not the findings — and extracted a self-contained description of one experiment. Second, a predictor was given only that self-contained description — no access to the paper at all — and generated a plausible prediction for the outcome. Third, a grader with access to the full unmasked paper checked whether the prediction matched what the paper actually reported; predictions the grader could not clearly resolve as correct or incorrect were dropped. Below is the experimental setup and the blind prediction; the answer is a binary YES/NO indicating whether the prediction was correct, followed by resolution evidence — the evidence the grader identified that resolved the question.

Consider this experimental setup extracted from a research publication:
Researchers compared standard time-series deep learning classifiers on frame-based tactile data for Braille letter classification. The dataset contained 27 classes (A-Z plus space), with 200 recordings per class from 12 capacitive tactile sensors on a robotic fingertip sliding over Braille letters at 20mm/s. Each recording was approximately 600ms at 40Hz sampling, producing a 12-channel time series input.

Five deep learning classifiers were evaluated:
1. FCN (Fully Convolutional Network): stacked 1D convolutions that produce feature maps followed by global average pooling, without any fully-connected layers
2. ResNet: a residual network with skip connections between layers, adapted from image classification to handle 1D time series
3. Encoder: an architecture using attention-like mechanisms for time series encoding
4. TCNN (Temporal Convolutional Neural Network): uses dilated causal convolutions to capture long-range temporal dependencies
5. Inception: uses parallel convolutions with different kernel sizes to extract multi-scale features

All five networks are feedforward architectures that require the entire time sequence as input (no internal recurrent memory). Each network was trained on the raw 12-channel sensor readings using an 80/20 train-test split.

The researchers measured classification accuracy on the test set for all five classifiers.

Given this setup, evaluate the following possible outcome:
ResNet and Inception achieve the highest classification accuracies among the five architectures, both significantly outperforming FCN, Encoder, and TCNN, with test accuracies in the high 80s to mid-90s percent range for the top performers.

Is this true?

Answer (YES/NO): NO